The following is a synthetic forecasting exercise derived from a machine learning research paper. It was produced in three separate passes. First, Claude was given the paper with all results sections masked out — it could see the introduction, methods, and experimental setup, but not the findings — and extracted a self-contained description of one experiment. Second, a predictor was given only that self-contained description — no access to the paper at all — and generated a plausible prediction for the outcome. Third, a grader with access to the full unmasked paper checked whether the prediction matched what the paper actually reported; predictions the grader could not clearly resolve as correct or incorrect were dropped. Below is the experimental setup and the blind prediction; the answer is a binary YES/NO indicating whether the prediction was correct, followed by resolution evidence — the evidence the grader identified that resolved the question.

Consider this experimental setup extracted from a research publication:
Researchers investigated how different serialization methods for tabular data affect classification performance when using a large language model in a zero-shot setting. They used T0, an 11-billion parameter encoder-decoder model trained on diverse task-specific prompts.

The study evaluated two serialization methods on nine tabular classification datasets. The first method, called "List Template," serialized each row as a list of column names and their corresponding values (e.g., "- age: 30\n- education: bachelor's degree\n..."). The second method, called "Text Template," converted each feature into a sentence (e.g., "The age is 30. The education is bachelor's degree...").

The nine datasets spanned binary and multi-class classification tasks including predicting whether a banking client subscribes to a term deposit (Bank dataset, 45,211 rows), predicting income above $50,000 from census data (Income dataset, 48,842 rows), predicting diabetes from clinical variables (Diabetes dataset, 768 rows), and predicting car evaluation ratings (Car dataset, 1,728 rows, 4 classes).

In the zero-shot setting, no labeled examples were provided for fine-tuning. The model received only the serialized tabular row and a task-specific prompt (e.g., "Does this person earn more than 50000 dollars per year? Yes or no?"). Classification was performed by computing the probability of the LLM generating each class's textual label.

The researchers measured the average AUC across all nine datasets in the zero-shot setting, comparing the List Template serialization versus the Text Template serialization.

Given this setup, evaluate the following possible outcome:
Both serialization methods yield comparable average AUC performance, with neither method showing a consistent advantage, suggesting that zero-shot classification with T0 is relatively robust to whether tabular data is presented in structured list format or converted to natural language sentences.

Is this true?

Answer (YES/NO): NO